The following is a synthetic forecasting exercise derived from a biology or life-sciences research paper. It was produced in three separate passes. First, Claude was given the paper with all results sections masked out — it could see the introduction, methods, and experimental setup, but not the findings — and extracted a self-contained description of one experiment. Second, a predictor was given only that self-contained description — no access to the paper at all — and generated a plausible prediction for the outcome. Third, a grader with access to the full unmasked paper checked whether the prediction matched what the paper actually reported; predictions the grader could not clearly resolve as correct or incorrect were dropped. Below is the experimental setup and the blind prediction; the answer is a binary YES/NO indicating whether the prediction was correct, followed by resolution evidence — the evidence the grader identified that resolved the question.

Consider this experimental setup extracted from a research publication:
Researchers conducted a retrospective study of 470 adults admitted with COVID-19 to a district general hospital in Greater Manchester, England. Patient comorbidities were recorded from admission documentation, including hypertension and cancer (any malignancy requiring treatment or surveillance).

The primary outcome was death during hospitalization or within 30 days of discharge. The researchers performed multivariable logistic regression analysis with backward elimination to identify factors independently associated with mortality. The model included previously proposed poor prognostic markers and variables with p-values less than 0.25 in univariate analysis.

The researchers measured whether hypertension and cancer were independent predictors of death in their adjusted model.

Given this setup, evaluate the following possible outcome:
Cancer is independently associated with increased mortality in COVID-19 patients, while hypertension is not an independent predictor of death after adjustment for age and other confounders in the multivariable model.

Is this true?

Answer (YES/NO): NO